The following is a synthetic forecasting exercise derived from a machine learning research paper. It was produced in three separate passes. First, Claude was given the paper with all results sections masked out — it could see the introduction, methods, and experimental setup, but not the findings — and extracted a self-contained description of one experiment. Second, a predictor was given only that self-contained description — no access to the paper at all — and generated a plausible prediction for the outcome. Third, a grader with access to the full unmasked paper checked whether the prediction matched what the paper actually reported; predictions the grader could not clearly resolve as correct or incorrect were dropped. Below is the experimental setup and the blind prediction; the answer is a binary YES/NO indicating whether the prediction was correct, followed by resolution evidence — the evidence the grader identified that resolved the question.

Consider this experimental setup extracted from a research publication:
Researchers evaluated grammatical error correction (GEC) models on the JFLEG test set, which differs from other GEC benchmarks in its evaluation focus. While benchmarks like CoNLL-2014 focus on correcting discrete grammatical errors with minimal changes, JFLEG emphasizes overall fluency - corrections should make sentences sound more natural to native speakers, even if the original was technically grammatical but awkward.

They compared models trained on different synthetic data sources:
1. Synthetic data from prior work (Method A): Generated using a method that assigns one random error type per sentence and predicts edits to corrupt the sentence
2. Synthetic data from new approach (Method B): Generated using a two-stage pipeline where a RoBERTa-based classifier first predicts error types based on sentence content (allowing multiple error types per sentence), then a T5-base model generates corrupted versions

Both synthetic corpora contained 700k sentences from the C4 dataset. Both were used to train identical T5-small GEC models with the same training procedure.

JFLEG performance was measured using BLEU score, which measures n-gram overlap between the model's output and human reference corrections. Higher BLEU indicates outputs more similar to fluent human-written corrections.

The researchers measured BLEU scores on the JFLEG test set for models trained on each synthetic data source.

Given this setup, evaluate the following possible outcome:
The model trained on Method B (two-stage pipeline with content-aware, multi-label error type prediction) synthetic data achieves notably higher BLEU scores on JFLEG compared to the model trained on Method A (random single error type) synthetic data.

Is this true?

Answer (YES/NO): NO